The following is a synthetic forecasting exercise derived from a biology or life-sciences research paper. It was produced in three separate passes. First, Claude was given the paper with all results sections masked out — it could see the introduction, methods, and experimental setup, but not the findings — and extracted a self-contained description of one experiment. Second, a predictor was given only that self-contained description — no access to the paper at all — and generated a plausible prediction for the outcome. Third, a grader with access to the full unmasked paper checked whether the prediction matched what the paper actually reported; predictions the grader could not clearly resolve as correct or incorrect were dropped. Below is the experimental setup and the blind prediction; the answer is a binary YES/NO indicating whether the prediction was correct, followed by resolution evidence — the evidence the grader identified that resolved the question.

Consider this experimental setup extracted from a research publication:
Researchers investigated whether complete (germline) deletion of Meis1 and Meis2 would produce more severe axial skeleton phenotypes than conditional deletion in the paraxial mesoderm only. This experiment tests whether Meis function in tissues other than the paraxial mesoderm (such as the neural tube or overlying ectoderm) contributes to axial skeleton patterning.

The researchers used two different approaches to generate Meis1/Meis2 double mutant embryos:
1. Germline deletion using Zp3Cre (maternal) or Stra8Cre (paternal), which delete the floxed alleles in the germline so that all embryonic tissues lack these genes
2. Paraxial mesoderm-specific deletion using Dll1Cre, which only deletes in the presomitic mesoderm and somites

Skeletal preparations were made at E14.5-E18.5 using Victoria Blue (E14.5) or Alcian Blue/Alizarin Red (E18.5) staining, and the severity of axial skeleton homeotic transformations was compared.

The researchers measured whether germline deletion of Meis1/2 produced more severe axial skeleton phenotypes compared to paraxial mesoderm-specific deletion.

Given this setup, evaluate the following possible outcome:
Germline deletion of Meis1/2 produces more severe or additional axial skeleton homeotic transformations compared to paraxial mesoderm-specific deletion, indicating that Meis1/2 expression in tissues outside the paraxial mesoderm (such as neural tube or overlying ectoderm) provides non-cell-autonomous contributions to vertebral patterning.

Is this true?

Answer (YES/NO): NO